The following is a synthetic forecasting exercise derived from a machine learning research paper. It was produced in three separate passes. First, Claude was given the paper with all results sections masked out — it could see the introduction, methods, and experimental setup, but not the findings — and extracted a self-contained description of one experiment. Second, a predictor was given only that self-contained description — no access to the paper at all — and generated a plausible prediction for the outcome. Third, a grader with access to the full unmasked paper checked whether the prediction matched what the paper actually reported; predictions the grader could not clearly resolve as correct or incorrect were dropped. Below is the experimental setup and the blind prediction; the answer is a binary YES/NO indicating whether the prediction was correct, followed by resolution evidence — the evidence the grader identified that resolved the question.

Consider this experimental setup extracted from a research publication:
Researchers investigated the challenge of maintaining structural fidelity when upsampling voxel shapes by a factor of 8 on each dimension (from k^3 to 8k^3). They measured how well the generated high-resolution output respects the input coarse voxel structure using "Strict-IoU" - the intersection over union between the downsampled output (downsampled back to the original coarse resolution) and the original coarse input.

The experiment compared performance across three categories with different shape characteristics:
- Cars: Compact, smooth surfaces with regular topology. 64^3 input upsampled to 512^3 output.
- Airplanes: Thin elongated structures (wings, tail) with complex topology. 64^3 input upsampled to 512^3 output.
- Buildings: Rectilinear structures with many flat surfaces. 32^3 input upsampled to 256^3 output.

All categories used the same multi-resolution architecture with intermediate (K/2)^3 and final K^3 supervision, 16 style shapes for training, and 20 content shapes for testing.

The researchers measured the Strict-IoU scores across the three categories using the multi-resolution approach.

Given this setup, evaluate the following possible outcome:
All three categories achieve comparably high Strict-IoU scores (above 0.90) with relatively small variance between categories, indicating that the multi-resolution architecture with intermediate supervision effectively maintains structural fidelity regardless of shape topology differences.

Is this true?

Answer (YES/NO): NO